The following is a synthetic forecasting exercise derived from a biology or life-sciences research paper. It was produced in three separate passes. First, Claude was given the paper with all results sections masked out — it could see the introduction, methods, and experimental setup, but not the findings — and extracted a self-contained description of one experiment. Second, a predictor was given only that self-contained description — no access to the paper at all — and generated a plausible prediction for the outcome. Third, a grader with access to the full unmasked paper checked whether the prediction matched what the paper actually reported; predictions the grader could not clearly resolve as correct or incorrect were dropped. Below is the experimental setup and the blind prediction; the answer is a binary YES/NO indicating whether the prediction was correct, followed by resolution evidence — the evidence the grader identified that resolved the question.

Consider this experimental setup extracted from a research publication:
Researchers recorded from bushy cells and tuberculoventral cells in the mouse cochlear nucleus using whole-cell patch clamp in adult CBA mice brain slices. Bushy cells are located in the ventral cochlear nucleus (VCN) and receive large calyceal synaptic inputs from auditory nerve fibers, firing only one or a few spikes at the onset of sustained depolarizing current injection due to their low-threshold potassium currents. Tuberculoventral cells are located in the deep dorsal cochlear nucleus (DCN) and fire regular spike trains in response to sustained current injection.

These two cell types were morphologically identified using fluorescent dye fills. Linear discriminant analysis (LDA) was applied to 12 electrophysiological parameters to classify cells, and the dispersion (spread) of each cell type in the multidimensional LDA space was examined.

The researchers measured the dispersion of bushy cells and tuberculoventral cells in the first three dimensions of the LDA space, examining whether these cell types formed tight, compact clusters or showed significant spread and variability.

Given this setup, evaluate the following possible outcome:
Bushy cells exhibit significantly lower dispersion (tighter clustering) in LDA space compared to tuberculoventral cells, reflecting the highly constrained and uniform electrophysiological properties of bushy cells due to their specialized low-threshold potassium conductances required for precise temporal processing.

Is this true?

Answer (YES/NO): NO